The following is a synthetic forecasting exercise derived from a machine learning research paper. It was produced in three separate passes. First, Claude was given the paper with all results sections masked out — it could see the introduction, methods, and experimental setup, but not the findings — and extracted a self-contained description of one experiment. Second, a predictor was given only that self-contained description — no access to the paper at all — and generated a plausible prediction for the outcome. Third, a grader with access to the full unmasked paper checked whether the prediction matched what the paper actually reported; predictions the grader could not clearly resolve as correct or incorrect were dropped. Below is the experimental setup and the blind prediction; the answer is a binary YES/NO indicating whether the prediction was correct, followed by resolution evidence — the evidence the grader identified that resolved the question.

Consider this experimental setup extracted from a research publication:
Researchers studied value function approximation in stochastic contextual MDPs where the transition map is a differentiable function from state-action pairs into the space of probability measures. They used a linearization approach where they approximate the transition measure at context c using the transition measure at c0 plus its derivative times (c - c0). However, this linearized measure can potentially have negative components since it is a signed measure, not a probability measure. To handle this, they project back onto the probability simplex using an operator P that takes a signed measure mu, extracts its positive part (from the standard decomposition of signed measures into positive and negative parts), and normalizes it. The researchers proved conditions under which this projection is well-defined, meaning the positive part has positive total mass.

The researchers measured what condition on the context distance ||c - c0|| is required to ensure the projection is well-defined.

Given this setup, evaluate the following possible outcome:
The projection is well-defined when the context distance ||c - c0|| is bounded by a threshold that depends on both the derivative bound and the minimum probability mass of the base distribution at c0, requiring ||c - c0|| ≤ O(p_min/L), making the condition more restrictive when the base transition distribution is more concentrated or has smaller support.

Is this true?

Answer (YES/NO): NO